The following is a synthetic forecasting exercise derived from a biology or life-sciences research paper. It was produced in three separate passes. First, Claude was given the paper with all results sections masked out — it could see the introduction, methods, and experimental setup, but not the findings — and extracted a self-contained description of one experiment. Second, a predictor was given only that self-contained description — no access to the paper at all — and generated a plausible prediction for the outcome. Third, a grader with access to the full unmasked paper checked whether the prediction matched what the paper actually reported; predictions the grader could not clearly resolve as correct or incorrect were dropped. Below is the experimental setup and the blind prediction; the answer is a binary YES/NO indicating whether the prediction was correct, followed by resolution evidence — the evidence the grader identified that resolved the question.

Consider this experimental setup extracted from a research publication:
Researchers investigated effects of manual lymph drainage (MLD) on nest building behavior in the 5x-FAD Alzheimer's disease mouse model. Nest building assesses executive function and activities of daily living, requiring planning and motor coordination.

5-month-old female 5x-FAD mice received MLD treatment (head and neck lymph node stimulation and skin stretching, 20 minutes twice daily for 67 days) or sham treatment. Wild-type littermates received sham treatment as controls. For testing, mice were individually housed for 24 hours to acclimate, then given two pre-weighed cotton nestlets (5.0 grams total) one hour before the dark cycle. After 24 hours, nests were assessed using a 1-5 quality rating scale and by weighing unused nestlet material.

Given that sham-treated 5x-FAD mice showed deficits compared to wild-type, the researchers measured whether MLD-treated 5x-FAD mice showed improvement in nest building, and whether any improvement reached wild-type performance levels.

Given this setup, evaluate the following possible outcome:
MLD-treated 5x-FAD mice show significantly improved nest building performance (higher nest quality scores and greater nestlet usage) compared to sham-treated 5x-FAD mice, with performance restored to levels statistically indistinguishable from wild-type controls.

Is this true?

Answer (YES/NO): YES